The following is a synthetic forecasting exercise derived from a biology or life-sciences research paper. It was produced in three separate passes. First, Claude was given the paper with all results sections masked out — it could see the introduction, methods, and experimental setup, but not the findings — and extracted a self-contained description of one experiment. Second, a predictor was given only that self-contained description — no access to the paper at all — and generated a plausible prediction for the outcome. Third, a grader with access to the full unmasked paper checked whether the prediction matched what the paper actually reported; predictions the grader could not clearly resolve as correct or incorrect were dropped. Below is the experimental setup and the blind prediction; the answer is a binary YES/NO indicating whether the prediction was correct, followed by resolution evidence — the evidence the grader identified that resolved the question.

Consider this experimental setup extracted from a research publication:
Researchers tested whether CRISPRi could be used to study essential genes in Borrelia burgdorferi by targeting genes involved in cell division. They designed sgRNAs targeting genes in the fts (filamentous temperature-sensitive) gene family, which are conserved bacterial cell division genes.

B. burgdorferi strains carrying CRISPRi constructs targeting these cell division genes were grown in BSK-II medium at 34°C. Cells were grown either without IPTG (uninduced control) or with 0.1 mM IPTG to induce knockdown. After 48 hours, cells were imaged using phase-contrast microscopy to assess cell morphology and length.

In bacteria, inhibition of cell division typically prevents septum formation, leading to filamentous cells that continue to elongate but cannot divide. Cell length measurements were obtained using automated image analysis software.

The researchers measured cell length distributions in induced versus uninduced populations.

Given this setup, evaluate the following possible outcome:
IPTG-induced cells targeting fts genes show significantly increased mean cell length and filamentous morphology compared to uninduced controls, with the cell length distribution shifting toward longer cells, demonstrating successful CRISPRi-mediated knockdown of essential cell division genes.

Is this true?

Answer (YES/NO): YES